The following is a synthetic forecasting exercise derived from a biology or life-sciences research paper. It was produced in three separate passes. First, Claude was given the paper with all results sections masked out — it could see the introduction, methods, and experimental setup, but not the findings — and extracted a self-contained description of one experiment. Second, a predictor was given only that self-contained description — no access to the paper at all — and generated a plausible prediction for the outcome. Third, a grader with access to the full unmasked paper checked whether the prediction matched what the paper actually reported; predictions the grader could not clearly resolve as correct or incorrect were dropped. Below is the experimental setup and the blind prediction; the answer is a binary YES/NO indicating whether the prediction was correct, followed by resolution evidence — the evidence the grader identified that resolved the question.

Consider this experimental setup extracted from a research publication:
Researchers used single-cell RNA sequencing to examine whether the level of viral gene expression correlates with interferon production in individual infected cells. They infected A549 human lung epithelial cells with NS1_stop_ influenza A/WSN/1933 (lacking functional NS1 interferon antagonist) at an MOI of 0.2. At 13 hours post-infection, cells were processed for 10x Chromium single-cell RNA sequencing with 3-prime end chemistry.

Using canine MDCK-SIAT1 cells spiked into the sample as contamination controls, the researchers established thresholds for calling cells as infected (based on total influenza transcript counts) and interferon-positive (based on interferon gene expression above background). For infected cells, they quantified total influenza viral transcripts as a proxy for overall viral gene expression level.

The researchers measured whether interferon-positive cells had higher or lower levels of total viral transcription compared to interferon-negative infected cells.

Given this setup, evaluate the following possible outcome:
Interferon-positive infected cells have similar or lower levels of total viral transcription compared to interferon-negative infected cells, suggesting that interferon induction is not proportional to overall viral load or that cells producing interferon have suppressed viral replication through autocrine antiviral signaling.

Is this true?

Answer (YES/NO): NO